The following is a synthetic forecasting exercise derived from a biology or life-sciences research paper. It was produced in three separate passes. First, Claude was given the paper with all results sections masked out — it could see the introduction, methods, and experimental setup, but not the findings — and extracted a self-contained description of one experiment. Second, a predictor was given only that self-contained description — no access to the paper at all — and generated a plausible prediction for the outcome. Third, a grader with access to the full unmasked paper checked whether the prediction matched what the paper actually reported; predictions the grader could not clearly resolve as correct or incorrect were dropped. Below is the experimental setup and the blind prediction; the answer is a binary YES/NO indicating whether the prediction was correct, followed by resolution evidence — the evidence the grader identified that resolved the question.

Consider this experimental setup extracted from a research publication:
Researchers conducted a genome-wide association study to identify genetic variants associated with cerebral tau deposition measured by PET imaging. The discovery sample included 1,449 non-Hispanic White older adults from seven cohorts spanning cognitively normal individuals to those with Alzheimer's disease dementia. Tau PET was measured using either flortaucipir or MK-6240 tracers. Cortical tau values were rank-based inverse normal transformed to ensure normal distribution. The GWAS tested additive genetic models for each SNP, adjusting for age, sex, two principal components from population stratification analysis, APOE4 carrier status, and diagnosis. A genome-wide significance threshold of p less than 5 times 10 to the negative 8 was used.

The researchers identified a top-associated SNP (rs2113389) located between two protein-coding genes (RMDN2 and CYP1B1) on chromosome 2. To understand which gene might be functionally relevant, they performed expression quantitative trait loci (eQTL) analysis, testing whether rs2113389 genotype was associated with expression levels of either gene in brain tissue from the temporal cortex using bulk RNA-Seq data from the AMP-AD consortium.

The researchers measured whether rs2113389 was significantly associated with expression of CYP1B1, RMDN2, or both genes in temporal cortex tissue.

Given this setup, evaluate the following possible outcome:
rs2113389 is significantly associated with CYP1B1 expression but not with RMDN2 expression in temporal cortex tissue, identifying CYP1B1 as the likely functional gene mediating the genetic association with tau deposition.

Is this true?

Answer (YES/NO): YES